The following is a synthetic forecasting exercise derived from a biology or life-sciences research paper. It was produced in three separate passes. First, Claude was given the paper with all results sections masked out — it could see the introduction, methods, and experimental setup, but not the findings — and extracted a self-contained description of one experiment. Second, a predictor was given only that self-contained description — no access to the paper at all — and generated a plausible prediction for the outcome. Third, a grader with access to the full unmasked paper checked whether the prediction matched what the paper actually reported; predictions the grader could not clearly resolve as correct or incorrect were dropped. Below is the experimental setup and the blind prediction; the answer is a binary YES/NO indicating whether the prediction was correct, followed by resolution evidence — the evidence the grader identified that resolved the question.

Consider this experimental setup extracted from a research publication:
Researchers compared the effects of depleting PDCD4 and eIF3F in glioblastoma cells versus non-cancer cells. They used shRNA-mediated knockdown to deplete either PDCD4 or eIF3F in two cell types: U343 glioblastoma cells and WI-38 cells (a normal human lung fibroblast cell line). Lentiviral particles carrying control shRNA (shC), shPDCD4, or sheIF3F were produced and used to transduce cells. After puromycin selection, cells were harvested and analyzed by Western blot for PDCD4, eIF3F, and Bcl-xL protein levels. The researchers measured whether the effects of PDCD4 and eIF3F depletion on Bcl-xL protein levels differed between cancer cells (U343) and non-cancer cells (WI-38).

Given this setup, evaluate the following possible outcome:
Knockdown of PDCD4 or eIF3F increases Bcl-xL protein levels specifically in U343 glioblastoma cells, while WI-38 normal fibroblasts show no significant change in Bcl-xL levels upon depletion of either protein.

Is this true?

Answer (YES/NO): NO